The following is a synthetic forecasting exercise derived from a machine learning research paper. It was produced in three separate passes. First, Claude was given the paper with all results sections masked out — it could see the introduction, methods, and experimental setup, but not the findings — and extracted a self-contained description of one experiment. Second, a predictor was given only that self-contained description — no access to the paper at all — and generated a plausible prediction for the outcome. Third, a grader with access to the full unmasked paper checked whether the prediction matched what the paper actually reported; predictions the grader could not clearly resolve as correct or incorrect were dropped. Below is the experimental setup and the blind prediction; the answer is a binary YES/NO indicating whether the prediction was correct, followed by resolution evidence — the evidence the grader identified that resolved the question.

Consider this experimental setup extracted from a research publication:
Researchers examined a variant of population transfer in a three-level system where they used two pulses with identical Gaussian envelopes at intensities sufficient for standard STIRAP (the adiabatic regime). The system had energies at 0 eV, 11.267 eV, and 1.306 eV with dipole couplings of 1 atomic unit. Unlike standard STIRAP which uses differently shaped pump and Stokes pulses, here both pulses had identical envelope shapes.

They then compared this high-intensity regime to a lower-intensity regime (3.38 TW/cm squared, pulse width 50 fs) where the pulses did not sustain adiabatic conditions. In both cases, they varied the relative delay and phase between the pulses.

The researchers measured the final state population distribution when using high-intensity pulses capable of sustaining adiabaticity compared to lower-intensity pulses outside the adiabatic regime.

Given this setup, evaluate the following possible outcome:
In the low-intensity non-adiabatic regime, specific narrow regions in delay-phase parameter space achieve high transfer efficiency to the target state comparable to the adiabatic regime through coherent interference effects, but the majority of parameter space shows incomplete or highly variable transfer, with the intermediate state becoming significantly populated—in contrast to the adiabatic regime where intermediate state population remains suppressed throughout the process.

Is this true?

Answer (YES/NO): NO